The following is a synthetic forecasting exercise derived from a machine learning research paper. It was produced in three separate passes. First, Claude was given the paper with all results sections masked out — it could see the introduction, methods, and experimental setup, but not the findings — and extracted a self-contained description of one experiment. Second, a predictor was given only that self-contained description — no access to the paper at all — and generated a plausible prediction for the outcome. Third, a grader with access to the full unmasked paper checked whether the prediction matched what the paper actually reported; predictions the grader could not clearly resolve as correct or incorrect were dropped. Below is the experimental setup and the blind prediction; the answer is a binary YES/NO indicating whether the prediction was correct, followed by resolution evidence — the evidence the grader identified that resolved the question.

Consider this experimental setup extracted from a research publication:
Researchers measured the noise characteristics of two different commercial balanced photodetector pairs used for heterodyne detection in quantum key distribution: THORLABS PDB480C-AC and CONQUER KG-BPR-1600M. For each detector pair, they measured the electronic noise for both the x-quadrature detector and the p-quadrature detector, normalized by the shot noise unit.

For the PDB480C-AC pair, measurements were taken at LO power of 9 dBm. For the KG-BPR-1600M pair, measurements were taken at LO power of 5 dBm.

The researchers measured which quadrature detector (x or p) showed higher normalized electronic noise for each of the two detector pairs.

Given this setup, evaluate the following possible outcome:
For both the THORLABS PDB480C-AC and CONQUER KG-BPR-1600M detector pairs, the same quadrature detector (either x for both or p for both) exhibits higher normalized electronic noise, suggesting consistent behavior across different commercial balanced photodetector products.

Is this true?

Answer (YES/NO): NO